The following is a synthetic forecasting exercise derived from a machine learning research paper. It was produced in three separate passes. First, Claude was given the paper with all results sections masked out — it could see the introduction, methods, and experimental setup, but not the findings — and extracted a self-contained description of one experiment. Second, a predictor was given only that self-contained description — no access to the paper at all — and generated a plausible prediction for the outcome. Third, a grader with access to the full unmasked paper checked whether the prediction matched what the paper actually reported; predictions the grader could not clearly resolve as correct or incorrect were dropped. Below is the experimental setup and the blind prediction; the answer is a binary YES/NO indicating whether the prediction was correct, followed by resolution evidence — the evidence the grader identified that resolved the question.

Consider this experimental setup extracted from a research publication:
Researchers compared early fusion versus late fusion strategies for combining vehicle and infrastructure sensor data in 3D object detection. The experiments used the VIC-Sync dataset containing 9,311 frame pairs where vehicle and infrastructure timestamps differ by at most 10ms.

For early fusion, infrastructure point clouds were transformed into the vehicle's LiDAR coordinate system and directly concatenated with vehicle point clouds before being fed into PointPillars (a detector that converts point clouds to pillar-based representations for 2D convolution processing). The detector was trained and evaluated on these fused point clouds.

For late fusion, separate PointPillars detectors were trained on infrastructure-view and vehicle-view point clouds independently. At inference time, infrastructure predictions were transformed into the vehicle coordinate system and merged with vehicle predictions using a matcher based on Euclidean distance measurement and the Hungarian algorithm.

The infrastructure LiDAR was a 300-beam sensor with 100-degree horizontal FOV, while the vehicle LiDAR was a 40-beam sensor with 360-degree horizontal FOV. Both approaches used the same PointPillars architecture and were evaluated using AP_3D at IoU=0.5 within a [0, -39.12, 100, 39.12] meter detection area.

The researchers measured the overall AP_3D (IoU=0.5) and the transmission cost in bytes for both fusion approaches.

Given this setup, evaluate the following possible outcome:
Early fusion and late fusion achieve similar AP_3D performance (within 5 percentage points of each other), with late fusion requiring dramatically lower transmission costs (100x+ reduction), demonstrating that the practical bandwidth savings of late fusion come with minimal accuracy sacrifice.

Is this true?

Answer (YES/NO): NO